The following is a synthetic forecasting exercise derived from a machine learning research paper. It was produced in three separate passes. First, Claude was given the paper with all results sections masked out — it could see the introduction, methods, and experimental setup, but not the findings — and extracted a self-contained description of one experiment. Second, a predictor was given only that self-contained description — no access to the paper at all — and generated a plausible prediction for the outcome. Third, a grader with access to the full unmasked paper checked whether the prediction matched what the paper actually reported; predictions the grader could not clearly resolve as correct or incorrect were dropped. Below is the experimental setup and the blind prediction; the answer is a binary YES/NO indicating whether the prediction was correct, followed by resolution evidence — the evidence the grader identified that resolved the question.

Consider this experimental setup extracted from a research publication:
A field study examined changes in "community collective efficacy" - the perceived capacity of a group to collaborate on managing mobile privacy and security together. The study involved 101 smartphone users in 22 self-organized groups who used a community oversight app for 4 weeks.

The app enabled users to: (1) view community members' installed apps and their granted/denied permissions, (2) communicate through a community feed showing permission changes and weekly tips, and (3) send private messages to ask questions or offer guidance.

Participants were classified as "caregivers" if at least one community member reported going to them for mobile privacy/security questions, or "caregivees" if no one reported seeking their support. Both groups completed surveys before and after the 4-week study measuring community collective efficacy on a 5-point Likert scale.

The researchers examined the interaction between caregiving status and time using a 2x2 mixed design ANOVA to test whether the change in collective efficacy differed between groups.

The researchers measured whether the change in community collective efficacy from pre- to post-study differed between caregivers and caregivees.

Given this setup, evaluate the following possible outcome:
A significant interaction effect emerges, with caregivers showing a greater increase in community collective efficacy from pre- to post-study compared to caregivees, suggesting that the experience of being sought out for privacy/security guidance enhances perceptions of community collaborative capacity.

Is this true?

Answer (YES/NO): NO